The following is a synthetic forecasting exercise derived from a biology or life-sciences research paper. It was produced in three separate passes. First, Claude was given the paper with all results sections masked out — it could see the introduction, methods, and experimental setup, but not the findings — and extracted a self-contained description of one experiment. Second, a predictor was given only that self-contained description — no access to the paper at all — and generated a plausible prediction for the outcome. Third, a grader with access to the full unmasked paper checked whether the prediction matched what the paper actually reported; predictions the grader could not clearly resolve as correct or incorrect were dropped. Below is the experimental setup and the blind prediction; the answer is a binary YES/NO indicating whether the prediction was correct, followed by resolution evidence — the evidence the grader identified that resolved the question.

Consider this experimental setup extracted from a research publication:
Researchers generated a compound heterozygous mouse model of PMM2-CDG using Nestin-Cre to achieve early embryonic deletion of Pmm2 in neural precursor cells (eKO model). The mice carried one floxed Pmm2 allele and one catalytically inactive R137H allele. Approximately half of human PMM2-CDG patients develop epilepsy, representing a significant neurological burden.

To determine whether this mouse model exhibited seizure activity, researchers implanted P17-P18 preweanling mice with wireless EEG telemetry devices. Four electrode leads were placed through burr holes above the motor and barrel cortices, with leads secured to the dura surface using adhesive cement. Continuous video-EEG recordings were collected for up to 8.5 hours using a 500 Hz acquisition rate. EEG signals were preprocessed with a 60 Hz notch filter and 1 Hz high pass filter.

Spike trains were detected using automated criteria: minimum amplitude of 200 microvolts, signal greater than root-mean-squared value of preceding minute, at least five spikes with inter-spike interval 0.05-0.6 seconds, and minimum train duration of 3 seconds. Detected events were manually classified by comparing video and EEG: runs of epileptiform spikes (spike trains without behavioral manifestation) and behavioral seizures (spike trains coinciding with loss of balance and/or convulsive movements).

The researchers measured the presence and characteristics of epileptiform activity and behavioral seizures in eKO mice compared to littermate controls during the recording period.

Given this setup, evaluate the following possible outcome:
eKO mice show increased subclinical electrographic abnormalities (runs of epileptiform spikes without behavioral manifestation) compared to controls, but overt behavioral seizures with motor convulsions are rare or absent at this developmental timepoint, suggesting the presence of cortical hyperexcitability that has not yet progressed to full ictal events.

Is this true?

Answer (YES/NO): NO